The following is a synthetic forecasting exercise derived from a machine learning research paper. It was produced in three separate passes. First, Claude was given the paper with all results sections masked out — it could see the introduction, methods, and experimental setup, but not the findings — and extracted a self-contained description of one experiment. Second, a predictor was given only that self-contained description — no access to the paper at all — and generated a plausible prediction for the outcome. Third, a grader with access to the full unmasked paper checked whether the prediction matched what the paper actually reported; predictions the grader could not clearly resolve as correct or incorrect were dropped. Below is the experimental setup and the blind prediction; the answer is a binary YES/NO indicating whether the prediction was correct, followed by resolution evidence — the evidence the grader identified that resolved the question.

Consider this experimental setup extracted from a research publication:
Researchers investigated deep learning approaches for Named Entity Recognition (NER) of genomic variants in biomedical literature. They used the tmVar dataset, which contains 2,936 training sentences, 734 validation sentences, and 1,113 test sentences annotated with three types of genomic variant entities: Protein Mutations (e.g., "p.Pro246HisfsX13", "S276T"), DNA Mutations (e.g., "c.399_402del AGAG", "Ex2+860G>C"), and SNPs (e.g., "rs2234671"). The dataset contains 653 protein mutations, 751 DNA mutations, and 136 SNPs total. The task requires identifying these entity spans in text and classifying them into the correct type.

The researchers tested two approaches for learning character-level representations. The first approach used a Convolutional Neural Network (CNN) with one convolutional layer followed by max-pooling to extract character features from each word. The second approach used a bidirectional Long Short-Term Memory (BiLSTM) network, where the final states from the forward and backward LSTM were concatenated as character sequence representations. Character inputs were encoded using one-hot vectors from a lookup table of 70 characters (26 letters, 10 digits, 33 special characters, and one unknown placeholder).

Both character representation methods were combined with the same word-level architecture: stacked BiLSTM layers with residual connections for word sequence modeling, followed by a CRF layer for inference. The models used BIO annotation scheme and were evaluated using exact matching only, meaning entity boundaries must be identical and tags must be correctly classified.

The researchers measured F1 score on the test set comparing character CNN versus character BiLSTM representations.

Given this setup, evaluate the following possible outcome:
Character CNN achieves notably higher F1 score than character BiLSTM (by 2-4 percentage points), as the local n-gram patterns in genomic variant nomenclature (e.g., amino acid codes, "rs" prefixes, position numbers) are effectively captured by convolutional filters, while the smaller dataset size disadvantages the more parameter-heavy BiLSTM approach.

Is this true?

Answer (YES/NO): NO